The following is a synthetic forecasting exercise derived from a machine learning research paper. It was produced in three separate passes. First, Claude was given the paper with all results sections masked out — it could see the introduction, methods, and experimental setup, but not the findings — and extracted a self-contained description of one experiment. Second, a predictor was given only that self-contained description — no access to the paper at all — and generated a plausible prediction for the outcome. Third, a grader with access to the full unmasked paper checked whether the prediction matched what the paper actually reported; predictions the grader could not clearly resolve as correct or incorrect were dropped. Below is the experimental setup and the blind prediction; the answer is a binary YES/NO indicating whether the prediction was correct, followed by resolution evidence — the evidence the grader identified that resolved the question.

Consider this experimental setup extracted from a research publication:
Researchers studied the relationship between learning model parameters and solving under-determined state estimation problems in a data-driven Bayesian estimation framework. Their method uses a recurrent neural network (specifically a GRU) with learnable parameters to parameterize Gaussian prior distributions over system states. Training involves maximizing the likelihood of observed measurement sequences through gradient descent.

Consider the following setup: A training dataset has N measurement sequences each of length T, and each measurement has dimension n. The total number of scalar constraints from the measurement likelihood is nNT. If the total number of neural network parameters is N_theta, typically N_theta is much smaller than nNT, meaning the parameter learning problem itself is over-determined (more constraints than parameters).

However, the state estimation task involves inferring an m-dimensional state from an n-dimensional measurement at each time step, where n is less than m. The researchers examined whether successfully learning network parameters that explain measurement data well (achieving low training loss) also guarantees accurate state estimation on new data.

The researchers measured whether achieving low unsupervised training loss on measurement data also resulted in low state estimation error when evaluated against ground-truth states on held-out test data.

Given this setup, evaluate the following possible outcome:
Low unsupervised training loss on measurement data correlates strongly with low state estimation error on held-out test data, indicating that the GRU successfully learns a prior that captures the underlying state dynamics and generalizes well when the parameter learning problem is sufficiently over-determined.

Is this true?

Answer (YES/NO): NO